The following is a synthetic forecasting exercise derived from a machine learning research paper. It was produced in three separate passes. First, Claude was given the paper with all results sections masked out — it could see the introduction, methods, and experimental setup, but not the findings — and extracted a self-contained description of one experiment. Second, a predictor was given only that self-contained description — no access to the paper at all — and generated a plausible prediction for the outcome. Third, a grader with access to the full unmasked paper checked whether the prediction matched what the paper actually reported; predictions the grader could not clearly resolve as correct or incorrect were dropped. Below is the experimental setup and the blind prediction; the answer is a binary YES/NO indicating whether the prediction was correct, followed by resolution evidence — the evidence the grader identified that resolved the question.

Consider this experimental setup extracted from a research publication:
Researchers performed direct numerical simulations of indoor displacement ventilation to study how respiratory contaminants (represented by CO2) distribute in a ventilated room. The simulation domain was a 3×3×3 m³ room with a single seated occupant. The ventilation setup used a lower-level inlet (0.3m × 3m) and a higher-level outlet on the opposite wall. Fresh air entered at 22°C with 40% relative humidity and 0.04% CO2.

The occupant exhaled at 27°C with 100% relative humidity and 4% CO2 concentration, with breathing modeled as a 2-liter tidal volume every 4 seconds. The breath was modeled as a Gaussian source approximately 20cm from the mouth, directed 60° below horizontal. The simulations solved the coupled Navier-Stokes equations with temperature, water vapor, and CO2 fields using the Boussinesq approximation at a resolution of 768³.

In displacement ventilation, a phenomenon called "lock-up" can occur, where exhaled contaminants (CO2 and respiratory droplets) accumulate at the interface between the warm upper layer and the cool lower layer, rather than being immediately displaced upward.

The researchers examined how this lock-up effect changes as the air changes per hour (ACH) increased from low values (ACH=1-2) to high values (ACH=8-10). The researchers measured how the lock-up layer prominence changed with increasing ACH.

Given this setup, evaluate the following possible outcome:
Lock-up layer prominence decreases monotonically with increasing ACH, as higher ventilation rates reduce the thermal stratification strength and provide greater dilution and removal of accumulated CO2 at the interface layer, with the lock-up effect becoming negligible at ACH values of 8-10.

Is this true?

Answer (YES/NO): YES